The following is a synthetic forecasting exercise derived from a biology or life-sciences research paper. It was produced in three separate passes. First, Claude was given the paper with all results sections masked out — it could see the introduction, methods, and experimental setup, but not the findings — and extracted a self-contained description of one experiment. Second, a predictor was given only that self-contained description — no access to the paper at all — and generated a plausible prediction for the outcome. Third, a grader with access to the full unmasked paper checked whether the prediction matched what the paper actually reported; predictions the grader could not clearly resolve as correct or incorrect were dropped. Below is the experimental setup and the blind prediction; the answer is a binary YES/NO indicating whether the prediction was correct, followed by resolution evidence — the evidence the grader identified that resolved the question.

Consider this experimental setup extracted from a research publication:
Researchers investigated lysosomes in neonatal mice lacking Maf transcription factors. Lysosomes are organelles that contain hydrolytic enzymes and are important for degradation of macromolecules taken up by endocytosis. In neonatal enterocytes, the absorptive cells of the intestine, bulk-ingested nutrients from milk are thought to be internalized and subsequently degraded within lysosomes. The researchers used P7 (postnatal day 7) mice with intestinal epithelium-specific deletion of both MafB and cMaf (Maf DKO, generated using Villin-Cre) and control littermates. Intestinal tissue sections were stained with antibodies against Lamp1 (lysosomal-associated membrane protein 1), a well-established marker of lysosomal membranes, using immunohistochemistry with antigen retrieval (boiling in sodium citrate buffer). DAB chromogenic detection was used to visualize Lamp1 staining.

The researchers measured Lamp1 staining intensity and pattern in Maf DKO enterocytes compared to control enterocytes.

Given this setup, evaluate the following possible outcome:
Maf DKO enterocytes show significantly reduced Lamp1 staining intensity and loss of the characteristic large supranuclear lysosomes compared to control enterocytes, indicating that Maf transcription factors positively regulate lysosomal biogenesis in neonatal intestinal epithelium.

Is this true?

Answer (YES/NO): NO